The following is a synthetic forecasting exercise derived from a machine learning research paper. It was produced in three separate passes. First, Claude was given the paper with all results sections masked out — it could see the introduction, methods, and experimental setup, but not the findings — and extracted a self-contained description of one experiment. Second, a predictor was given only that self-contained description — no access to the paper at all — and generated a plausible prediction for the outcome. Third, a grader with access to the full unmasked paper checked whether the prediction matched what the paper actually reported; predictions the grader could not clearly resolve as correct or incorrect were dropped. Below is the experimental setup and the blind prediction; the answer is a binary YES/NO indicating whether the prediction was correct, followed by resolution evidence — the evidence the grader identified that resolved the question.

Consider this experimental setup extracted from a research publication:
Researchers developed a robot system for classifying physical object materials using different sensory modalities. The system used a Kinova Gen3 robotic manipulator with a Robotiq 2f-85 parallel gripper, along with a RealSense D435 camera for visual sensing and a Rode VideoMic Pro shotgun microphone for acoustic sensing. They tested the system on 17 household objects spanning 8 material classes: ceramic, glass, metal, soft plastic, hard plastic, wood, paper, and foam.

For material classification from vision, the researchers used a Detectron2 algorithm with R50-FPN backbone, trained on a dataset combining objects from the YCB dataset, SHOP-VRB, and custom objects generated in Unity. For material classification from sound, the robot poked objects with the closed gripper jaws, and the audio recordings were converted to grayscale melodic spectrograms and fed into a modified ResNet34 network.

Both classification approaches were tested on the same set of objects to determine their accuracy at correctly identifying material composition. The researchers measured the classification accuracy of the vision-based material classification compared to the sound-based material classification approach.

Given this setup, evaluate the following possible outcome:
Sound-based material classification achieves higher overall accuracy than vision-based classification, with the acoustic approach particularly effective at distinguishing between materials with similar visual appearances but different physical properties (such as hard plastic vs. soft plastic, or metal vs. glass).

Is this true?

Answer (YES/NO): NO